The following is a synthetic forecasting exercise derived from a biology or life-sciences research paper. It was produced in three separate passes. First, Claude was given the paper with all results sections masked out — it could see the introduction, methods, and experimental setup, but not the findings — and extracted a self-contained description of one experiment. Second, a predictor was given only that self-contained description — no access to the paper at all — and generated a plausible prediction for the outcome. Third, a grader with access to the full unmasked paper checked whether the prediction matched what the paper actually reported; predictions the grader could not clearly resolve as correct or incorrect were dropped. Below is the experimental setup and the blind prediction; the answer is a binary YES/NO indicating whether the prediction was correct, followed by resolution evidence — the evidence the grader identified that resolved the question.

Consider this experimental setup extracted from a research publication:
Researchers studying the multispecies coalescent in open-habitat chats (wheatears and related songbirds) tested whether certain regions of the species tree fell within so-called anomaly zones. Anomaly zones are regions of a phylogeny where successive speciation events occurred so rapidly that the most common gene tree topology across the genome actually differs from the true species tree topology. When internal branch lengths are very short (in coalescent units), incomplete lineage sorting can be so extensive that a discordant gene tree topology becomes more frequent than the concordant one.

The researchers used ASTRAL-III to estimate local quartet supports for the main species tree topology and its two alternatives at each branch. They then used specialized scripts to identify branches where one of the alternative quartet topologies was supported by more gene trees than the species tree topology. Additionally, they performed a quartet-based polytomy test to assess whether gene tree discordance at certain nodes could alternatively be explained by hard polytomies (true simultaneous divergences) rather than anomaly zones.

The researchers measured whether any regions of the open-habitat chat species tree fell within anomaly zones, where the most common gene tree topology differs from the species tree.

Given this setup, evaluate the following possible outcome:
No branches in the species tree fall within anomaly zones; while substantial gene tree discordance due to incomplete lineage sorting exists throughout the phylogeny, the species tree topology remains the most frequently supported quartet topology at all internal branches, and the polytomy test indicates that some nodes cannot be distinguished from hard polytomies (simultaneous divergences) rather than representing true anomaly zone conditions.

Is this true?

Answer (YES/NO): NO